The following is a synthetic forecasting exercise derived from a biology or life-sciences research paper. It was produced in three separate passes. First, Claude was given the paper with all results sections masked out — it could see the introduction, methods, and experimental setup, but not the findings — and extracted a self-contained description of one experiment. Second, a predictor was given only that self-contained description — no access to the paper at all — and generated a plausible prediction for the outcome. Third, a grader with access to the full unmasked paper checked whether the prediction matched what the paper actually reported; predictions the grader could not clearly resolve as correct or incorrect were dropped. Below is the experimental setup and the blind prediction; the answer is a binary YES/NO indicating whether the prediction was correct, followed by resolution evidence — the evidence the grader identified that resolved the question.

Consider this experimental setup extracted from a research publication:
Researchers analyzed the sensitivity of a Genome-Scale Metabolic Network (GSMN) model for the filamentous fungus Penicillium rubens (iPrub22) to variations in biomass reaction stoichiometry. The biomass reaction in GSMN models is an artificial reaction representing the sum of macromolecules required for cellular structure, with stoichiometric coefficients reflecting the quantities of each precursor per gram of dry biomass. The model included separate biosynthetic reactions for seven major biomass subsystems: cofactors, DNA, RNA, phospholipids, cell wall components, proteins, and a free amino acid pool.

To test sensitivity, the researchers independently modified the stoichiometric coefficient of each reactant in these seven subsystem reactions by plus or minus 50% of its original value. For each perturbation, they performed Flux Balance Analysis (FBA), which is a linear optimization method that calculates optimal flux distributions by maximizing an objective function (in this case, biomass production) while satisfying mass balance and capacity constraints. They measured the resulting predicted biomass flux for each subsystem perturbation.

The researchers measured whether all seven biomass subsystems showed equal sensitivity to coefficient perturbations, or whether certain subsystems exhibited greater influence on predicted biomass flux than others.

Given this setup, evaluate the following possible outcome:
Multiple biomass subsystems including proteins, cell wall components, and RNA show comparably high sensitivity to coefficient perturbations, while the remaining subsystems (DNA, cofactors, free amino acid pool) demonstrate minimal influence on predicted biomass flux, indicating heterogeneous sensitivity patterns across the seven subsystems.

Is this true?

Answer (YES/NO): NO